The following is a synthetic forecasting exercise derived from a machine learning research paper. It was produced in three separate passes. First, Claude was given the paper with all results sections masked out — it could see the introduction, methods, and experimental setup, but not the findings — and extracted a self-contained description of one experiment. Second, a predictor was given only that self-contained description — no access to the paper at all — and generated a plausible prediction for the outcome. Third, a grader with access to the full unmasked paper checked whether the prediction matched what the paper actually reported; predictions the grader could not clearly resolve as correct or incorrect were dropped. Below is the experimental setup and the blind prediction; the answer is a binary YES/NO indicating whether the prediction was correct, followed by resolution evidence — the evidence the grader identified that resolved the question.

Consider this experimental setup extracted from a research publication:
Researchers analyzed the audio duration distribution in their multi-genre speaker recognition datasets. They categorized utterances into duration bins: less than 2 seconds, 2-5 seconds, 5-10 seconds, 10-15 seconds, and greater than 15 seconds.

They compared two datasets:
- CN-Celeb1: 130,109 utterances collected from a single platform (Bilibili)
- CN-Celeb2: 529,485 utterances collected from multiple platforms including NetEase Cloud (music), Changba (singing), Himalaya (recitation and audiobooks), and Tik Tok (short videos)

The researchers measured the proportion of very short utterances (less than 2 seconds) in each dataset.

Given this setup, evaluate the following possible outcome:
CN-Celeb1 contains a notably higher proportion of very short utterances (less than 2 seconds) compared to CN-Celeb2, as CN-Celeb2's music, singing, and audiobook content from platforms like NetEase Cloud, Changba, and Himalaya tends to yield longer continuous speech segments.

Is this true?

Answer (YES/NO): YES